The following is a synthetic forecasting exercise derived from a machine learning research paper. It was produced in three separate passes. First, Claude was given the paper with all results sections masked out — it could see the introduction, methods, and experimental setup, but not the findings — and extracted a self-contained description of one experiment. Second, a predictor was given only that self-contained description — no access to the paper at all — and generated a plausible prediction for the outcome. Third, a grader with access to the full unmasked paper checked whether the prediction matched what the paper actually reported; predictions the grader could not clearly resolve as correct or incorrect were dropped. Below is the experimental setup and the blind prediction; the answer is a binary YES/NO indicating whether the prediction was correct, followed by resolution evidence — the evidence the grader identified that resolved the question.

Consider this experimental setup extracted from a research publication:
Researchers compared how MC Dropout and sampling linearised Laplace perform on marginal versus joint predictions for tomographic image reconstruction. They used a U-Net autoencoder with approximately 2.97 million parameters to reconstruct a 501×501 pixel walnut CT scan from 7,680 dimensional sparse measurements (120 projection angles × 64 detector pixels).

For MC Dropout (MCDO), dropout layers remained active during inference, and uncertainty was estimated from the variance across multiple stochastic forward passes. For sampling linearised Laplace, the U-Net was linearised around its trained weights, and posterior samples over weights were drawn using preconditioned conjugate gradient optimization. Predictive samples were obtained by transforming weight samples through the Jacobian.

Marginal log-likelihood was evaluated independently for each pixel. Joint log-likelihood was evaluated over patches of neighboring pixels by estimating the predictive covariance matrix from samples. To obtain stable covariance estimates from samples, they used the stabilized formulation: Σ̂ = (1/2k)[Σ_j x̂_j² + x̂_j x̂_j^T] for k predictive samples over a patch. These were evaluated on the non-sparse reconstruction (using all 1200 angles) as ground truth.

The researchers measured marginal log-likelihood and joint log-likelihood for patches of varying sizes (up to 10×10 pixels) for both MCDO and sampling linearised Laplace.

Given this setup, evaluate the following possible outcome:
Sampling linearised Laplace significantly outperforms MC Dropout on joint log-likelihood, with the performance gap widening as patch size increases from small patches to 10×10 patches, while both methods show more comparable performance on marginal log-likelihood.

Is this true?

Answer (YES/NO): NO